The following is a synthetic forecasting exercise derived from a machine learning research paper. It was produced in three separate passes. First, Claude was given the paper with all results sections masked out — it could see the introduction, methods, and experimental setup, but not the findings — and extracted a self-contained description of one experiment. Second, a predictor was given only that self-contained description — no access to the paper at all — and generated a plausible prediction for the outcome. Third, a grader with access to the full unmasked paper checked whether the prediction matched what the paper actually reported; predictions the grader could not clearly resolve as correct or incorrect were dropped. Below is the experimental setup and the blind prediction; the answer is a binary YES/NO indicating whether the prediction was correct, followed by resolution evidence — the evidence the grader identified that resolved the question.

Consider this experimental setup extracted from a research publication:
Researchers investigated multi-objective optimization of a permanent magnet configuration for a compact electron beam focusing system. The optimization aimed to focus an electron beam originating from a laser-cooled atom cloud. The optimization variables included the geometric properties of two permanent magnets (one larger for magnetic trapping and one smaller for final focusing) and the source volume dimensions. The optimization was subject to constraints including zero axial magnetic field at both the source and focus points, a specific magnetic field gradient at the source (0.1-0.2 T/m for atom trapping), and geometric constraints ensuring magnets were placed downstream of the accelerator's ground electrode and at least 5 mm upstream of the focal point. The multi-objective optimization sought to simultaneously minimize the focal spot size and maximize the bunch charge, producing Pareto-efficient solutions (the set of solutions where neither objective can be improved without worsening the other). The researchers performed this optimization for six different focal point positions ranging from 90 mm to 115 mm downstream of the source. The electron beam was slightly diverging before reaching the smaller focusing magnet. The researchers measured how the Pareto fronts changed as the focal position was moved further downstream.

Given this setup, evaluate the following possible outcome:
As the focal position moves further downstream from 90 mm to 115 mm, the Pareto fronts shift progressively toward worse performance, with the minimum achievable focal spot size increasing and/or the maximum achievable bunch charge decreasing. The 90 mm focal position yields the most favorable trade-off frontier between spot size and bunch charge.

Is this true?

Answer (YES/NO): NO